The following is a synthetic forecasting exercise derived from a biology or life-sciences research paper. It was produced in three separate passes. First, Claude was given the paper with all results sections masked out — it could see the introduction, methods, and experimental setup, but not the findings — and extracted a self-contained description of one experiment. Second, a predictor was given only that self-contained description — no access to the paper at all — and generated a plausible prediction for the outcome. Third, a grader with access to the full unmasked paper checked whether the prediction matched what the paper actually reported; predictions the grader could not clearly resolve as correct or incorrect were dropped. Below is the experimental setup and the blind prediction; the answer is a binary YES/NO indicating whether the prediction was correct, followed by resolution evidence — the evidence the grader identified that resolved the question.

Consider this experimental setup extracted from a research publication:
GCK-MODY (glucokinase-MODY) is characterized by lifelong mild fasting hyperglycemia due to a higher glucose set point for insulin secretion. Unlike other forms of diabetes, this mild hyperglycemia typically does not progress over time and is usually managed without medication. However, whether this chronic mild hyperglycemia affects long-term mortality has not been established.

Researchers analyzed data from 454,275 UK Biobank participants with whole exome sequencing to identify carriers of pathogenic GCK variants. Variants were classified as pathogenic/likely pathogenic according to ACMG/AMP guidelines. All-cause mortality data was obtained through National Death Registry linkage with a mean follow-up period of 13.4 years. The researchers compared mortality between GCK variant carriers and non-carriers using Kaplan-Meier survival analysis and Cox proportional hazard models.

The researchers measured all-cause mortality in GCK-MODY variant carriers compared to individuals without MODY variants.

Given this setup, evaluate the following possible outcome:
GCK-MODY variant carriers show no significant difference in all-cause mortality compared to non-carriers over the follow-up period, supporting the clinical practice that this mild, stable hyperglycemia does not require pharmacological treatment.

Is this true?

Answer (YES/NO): YES